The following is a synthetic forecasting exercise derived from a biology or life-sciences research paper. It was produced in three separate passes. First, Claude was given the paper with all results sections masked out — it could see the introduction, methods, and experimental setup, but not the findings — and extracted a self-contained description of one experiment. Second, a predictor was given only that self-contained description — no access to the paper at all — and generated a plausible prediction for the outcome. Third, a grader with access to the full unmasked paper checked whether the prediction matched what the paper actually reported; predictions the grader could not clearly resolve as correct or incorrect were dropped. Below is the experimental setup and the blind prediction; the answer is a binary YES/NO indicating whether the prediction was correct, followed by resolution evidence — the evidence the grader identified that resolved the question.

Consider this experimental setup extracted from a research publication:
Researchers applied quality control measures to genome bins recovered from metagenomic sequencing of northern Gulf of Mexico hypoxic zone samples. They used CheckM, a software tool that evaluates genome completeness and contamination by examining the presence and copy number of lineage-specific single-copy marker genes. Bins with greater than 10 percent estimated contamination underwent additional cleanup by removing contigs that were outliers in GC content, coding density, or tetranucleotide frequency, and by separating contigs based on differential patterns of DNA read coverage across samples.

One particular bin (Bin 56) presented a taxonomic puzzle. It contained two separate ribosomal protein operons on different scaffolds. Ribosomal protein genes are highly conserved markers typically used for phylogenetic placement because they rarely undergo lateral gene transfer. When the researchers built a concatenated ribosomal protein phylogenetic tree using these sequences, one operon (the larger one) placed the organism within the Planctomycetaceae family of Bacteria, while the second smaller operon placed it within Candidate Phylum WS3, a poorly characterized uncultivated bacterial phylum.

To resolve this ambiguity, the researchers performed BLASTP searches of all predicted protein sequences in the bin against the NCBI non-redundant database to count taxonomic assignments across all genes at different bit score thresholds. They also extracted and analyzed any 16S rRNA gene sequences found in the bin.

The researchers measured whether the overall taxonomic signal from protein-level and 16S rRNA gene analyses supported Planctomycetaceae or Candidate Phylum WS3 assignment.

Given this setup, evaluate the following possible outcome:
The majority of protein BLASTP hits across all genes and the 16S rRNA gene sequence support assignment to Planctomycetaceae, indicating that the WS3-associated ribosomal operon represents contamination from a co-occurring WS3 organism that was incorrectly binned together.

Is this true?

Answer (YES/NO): YES